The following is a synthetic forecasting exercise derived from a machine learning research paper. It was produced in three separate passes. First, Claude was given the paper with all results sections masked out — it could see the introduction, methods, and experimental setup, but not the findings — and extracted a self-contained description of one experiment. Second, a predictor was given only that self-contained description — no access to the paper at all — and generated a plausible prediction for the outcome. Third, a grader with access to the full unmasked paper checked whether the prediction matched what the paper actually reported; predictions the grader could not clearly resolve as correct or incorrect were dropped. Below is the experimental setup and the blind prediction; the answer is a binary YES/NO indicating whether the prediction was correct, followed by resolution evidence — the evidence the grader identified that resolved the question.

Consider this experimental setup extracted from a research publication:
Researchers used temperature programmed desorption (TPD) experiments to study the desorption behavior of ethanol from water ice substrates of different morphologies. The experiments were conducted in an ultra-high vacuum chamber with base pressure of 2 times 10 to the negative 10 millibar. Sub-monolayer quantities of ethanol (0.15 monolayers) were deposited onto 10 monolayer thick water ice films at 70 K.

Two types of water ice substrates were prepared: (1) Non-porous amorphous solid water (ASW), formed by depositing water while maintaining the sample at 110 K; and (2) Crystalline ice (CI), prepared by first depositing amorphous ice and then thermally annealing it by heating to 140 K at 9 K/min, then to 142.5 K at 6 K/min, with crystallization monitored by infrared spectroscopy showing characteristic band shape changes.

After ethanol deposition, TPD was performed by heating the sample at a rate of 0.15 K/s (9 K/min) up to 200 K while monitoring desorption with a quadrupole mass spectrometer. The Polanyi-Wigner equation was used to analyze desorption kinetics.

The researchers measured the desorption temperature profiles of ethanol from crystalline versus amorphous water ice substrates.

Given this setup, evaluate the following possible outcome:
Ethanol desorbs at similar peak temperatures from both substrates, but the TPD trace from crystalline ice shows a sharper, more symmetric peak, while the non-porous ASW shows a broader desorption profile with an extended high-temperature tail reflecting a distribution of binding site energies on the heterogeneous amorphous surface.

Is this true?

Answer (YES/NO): NO